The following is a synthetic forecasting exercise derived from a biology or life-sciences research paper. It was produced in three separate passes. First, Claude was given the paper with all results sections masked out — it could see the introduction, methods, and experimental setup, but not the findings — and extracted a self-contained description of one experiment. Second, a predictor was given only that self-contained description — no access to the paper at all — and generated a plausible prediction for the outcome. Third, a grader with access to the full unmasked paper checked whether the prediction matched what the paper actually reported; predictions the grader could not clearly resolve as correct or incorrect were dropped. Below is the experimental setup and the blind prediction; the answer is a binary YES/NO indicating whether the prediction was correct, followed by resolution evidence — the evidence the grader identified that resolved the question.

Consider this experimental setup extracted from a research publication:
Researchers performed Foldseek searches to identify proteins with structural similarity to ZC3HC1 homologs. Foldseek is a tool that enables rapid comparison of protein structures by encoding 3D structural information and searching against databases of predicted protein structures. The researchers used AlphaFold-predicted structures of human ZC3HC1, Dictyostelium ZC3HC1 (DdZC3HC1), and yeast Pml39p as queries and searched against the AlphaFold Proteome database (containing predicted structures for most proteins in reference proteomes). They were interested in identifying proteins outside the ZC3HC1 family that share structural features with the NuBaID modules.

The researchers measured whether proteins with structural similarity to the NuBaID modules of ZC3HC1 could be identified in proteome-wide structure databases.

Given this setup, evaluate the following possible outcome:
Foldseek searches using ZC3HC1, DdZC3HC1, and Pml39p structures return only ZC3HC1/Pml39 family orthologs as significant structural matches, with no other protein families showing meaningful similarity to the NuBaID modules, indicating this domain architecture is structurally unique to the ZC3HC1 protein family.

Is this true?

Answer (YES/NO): NO